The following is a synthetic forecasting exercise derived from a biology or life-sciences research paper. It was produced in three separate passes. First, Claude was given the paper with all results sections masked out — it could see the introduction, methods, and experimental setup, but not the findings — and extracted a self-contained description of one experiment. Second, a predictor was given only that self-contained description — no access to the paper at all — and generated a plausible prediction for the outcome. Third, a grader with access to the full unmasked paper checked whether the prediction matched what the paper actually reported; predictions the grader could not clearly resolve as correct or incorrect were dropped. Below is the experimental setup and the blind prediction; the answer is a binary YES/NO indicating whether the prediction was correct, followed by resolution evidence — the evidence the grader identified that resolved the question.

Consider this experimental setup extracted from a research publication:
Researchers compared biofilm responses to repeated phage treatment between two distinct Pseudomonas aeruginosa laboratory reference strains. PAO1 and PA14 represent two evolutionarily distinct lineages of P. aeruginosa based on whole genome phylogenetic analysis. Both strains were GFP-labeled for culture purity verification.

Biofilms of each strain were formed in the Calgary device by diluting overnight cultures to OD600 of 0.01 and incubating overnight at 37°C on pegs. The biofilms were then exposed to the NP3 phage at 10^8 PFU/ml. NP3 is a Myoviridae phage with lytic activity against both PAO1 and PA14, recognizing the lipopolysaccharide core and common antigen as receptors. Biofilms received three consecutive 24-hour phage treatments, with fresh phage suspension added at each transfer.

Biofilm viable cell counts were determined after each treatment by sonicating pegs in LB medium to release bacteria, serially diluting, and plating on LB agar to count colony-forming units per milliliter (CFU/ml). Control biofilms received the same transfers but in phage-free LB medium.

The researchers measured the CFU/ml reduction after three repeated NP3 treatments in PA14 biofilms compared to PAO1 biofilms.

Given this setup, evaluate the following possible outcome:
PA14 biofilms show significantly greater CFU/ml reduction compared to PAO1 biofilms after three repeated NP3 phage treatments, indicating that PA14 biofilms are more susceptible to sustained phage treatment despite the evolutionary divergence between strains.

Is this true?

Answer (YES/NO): NO